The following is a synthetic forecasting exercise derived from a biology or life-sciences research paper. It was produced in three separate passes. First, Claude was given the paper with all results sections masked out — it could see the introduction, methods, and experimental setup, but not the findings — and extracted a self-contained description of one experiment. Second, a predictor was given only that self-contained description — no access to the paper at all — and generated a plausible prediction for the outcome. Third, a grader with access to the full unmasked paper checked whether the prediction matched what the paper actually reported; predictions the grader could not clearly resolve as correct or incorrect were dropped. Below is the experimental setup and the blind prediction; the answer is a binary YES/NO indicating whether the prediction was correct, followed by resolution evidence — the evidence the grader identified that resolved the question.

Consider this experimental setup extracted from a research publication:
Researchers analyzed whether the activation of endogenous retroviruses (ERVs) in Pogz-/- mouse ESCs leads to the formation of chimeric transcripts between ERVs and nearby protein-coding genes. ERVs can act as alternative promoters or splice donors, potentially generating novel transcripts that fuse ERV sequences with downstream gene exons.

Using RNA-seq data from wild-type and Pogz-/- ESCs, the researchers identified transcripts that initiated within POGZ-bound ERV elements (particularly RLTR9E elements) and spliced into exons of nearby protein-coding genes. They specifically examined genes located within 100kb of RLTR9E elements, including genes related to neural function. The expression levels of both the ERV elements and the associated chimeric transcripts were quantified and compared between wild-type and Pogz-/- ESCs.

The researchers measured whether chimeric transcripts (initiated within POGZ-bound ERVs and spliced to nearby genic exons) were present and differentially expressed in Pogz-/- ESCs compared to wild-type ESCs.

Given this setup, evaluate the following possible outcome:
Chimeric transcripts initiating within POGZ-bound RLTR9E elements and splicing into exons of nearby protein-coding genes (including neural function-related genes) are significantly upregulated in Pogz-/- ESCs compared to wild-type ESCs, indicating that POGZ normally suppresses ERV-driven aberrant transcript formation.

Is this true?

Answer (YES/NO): YES